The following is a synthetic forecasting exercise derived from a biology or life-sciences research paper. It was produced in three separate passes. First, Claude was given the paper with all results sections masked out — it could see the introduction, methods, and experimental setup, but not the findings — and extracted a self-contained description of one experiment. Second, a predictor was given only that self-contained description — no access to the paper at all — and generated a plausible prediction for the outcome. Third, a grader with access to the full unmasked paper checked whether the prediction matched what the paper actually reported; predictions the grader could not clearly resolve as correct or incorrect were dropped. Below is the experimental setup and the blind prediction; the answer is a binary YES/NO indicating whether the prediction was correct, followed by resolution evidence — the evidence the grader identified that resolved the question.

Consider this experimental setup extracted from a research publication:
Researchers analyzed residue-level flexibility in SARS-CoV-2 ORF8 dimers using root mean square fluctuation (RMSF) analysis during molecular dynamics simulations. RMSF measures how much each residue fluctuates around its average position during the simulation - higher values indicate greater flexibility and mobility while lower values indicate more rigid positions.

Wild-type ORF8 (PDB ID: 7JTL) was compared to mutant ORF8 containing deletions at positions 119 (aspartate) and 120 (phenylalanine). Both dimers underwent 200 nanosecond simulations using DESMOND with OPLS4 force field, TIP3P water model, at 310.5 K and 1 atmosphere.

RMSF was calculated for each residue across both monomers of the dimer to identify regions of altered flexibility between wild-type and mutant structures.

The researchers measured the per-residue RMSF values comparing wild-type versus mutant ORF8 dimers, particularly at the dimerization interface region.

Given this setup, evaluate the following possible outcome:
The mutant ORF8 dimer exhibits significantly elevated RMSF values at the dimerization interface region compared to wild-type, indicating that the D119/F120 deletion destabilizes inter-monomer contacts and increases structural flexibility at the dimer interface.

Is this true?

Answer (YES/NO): YES